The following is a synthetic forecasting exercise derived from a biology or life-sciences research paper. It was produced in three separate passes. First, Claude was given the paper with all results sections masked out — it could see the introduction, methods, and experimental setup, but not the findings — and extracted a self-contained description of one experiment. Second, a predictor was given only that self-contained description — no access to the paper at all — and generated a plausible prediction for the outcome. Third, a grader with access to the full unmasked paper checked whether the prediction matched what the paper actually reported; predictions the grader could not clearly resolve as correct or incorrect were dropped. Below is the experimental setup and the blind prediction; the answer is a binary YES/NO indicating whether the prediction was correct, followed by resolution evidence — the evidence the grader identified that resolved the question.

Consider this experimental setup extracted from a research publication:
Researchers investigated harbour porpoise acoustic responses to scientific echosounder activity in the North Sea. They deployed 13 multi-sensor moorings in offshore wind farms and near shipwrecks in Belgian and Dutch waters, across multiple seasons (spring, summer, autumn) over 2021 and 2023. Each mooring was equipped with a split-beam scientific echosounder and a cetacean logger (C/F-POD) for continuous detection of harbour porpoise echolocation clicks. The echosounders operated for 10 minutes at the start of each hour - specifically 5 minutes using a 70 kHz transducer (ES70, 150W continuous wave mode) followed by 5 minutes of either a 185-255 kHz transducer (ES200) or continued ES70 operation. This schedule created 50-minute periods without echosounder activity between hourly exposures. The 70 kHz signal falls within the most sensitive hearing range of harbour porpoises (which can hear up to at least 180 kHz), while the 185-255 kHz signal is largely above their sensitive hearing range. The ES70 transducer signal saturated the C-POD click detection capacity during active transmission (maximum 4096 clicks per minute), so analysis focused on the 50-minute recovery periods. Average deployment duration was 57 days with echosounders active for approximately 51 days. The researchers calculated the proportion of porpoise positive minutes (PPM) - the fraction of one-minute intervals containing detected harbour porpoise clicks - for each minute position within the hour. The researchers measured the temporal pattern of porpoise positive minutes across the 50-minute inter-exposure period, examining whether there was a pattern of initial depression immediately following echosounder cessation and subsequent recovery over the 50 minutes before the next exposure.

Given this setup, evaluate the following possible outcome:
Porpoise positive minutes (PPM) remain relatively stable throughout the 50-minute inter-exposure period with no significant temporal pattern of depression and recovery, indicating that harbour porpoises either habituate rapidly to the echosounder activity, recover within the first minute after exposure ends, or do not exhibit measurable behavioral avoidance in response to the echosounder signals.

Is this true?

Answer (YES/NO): NO